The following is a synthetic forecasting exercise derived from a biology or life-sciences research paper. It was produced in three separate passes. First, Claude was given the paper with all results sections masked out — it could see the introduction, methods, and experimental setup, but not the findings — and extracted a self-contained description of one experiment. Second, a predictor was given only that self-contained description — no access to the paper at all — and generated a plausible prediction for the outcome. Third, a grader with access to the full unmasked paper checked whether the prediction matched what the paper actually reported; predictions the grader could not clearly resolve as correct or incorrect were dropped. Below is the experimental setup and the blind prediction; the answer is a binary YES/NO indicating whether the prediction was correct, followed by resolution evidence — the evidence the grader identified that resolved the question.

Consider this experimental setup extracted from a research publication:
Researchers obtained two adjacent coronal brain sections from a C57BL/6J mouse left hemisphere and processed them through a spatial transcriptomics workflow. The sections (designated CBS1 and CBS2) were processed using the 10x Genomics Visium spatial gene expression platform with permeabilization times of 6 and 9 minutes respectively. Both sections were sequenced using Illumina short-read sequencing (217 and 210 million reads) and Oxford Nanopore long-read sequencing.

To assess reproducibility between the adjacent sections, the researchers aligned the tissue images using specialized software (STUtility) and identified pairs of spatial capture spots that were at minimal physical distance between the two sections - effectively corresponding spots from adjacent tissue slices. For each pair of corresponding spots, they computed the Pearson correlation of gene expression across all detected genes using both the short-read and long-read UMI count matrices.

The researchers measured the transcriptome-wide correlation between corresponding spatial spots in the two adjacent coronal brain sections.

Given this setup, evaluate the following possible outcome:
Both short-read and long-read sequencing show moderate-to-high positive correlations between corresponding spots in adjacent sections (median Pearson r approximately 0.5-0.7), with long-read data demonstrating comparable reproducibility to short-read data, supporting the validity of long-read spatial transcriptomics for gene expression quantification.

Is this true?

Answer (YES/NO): NO